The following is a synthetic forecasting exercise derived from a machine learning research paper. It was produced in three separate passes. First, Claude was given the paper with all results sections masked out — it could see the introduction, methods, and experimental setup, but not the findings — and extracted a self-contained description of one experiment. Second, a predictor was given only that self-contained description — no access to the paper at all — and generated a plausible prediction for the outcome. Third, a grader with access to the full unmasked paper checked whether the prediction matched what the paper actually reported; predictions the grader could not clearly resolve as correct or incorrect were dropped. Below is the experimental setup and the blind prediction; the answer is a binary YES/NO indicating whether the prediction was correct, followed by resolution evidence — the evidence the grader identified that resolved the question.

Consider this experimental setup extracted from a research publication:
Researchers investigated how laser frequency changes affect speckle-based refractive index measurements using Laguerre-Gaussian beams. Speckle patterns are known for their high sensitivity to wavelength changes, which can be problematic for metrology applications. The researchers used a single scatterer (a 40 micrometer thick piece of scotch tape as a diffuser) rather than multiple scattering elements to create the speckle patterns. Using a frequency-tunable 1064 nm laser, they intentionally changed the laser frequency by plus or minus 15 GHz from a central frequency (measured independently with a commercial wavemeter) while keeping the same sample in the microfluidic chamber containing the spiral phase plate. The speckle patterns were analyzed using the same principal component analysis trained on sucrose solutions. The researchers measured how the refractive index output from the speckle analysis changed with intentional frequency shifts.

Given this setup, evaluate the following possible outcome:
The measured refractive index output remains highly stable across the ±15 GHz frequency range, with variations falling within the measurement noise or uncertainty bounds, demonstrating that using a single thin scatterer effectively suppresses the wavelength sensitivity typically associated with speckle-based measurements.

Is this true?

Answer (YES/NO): YES